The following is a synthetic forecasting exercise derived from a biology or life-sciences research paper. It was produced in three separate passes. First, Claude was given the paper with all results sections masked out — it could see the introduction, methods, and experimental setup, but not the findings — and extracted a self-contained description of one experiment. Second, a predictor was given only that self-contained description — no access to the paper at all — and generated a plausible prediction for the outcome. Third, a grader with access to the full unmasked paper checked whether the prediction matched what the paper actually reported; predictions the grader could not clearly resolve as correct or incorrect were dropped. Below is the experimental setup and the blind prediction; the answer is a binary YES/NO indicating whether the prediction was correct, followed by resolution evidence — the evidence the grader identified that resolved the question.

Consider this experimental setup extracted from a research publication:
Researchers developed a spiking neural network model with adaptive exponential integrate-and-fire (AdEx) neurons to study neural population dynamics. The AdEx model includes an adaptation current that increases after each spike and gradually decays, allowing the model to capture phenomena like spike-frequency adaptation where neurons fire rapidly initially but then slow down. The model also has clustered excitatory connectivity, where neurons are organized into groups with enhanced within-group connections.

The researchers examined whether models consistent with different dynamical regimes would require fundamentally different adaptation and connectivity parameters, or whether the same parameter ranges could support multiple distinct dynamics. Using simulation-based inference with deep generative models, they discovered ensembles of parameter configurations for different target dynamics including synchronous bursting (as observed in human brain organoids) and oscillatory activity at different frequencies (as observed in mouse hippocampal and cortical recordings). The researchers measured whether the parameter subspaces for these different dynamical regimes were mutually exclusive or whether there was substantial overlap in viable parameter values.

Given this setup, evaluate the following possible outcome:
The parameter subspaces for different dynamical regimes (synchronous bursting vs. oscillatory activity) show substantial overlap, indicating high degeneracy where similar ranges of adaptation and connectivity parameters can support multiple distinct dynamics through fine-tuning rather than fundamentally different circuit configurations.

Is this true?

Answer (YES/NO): NO